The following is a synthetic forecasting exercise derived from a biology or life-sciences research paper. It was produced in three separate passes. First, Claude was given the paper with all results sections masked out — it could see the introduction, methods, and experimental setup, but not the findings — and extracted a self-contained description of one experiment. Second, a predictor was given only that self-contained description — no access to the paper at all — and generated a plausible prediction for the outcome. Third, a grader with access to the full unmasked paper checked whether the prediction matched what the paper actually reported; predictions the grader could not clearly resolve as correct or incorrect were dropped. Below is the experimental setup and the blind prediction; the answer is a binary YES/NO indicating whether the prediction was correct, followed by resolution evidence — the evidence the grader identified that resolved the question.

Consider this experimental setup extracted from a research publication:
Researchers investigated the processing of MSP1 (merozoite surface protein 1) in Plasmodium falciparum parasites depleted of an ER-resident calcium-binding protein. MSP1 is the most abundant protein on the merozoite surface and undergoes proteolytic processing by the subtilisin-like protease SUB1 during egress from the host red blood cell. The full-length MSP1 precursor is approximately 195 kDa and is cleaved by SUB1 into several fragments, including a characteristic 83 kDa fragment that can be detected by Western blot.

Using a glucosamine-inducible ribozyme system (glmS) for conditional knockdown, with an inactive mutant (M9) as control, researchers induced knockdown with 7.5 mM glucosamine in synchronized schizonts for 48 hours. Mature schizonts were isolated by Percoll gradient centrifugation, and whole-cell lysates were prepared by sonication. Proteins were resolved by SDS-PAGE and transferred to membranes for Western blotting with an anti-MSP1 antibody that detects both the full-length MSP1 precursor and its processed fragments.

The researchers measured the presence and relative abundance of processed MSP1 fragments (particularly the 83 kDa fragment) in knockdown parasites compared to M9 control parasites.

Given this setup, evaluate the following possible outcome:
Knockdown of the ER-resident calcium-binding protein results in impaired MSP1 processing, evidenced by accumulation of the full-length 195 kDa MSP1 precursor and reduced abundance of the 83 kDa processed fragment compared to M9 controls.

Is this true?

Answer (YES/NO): YES